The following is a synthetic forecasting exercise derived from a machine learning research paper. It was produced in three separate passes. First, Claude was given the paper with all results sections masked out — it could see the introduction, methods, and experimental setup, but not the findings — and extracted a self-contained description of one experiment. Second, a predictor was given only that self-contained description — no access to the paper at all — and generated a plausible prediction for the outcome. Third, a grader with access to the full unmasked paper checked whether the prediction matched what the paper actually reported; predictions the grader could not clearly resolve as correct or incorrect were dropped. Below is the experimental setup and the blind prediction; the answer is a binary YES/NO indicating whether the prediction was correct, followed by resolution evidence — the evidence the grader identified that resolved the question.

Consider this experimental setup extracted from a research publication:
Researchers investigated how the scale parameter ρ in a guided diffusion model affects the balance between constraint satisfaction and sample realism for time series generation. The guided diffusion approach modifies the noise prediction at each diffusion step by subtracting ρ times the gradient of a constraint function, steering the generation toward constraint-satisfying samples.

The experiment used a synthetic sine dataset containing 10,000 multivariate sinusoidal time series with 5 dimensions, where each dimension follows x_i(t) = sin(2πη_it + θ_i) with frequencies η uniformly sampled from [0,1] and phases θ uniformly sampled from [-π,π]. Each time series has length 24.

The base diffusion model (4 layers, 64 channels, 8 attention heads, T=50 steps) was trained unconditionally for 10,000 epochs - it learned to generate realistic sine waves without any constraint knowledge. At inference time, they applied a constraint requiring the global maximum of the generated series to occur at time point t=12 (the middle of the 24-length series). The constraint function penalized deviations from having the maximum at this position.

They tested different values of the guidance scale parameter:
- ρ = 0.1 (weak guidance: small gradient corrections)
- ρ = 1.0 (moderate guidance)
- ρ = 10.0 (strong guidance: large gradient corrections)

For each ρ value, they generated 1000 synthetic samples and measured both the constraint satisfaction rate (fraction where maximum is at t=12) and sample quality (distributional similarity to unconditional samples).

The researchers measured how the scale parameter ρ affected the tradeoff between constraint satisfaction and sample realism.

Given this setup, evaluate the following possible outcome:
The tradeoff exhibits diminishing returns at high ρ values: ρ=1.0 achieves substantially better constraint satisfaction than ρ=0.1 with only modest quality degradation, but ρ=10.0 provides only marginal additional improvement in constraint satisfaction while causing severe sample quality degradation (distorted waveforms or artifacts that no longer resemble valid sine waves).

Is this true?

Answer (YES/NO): NO